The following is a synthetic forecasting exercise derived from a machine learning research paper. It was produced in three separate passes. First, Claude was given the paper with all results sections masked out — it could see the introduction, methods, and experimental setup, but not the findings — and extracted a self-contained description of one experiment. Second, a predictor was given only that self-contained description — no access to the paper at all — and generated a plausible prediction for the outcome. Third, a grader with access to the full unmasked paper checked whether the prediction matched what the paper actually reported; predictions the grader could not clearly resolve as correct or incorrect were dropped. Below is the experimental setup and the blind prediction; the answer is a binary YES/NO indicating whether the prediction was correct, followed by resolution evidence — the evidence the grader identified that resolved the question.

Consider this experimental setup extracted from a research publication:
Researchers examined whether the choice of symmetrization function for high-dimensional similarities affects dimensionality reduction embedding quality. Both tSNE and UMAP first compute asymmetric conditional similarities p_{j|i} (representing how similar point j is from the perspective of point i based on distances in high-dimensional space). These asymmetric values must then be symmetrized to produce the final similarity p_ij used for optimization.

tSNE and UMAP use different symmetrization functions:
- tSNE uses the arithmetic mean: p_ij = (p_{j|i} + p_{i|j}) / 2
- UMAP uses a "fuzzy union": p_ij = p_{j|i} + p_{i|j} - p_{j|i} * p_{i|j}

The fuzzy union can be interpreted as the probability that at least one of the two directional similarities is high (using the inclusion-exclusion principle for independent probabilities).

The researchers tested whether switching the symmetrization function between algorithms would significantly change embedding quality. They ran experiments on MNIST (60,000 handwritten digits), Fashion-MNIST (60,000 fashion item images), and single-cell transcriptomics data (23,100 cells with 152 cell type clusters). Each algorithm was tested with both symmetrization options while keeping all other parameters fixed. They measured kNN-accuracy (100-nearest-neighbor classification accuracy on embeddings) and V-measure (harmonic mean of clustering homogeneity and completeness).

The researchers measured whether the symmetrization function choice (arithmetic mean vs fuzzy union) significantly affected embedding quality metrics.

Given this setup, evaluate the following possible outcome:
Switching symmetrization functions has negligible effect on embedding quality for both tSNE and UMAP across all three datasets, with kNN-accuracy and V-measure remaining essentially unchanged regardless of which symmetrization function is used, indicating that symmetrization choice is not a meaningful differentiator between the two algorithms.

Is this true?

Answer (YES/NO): YES